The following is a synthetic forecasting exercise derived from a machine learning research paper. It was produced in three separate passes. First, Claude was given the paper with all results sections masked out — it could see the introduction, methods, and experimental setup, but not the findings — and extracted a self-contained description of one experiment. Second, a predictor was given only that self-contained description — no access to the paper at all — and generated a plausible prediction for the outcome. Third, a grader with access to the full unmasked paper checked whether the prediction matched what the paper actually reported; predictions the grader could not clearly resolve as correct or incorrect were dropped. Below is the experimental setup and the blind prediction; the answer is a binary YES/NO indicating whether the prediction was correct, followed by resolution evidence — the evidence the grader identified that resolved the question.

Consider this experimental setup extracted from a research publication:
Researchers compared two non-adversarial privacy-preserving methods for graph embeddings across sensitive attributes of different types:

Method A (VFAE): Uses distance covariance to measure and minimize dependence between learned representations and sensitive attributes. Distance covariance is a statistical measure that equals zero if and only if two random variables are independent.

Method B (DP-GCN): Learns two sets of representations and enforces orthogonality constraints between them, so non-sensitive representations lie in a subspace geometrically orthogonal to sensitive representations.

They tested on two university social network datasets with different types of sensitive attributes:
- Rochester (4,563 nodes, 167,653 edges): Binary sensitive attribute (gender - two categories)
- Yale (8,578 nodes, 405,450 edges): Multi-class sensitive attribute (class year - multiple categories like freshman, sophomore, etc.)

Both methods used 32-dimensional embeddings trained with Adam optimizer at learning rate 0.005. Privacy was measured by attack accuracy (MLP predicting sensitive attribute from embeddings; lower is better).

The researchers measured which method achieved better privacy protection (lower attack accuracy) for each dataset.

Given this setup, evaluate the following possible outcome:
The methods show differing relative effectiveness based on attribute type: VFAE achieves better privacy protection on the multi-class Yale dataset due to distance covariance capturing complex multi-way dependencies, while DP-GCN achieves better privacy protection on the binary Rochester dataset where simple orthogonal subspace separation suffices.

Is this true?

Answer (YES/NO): NO